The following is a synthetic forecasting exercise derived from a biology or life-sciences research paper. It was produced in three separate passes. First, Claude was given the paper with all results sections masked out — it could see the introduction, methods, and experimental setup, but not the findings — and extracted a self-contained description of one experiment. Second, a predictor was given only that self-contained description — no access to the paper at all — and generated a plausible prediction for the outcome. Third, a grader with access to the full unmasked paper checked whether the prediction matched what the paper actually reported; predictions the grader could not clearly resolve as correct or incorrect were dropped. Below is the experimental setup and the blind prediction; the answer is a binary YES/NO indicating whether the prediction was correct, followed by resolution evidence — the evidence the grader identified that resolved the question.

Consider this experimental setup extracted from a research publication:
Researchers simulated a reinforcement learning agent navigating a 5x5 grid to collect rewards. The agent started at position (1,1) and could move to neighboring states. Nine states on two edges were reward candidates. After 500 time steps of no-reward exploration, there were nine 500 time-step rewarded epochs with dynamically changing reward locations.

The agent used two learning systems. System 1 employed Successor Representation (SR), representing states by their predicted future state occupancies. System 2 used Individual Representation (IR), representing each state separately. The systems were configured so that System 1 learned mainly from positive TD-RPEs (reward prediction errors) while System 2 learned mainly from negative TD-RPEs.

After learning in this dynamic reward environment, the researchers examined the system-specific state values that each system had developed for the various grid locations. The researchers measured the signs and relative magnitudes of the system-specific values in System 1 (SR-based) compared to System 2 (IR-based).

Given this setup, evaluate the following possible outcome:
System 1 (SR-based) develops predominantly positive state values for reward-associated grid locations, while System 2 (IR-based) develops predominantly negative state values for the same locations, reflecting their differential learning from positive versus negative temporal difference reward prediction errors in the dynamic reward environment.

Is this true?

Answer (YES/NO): YES